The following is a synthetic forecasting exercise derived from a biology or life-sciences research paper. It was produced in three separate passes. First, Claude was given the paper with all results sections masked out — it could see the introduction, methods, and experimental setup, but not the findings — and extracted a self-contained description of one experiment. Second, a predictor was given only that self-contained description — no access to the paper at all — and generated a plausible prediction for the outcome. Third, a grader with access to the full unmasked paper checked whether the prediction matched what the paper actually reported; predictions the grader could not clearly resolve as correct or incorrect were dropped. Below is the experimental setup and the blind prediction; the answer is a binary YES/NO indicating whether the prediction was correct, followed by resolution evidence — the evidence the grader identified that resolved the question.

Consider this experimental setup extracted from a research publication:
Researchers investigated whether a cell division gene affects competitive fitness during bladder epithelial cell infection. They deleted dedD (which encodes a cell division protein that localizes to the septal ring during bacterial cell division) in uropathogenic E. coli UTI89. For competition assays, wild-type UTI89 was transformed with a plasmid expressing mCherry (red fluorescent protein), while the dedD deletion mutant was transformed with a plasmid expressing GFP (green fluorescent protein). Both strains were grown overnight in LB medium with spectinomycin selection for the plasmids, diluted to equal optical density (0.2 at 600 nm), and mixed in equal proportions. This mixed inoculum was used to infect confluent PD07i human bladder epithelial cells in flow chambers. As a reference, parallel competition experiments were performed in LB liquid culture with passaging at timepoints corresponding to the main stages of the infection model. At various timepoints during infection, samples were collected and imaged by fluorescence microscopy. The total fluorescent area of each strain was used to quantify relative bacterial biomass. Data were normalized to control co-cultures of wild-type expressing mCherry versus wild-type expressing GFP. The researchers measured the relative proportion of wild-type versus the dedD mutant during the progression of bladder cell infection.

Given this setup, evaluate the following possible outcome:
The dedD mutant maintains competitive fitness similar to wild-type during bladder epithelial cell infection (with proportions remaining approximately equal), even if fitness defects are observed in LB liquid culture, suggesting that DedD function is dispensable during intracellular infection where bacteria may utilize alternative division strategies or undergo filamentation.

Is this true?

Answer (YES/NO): NO